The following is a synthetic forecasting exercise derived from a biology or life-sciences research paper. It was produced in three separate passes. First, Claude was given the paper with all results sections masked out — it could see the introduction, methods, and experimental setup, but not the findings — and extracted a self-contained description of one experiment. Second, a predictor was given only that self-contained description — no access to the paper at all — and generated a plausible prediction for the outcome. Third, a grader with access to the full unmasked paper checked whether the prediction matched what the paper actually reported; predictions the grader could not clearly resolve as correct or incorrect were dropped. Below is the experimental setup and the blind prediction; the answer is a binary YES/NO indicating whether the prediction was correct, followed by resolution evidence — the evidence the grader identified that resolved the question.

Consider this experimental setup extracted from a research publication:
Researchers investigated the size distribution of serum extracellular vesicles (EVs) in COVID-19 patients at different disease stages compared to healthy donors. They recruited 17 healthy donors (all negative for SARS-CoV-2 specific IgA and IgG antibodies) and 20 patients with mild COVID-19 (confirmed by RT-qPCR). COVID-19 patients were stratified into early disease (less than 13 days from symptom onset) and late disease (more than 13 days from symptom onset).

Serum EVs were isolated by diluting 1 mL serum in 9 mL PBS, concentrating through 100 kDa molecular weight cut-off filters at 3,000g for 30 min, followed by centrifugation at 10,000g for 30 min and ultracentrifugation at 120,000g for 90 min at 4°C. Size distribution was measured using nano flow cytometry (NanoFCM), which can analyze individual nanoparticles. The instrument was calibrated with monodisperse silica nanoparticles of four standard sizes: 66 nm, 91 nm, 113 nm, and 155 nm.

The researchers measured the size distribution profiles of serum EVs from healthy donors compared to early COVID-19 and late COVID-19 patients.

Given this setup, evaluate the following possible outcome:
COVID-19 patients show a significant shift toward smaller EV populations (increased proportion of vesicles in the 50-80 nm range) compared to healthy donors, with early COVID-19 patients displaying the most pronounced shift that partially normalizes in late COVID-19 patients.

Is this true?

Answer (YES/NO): NO